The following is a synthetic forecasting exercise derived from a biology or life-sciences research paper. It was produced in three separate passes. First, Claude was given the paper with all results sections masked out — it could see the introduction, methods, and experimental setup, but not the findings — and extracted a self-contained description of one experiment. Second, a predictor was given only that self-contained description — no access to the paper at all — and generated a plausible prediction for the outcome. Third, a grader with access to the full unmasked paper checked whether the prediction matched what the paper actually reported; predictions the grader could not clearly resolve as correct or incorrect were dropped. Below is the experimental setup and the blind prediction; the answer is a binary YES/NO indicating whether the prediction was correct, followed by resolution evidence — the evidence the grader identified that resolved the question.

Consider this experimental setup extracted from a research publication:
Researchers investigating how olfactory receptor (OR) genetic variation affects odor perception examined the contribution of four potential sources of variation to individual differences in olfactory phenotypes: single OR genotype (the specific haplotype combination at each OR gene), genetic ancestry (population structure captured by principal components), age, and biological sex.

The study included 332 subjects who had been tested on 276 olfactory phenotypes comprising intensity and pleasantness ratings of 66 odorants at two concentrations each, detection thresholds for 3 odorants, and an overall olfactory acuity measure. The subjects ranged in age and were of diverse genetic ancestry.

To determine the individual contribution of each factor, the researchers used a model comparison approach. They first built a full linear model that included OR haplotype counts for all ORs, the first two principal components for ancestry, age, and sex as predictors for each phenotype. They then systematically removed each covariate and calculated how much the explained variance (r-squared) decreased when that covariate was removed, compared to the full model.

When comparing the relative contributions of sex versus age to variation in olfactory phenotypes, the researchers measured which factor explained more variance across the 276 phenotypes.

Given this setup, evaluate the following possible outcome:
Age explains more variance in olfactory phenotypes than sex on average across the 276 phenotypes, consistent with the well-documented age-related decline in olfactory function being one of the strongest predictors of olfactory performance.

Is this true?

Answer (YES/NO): YES